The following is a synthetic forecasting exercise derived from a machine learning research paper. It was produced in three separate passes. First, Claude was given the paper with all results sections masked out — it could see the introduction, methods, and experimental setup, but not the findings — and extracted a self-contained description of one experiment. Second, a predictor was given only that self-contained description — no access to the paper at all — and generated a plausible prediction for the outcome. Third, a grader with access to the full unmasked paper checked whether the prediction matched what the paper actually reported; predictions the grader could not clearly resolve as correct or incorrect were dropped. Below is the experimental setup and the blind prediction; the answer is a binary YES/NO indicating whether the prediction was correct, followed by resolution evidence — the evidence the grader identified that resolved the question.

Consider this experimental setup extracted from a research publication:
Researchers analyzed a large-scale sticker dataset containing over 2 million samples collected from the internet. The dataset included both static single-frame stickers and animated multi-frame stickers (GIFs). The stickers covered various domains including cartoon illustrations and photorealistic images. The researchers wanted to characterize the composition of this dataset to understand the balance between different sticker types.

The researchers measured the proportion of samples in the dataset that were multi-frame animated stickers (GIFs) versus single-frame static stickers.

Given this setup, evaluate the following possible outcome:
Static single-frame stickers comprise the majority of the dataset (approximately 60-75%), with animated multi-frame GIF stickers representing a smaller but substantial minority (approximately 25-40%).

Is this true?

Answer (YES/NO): NO